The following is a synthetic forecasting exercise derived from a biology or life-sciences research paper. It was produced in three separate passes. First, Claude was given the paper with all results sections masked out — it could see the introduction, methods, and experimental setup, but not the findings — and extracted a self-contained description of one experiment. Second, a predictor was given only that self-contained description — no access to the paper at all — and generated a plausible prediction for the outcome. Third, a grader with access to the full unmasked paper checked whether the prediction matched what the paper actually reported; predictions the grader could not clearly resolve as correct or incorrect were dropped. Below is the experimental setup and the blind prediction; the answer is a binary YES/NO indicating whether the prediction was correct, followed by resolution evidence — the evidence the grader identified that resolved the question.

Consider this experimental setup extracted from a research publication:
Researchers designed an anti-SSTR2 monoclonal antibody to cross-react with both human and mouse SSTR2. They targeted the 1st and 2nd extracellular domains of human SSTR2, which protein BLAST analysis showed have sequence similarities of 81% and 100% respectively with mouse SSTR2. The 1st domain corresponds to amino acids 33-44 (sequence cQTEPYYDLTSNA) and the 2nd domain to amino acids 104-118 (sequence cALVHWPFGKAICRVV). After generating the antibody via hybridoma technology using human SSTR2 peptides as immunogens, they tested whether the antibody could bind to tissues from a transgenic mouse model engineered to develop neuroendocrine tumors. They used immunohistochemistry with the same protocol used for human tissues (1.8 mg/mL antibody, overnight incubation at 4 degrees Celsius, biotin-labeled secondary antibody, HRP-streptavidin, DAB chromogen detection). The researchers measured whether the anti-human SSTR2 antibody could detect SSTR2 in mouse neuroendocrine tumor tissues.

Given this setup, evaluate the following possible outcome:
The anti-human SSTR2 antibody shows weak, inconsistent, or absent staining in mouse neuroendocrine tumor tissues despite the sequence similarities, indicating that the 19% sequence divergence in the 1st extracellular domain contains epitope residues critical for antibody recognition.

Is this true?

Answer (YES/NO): NO